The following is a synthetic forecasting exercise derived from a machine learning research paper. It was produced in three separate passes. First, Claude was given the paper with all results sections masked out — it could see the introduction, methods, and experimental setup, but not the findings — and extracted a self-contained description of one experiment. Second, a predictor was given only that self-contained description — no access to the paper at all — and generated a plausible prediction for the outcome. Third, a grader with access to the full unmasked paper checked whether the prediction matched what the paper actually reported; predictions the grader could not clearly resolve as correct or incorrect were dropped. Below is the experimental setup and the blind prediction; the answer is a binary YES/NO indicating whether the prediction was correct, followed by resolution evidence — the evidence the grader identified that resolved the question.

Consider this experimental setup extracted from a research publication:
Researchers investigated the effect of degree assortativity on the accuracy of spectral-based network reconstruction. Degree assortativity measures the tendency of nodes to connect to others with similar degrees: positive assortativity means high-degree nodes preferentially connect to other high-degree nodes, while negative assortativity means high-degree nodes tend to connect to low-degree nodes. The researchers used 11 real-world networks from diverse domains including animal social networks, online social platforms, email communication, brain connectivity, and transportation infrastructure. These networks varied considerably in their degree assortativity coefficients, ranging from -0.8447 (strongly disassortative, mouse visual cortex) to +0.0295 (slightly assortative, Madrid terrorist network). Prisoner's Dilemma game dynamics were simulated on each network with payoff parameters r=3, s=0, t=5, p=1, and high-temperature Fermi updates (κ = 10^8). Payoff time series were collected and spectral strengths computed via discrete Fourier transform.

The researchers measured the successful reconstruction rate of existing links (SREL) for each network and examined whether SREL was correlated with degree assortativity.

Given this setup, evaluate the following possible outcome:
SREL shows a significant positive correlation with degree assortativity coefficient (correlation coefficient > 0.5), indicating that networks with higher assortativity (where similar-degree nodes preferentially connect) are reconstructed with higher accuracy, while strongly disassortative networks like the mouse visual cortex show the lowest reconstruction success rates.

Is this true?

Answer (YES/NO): NO